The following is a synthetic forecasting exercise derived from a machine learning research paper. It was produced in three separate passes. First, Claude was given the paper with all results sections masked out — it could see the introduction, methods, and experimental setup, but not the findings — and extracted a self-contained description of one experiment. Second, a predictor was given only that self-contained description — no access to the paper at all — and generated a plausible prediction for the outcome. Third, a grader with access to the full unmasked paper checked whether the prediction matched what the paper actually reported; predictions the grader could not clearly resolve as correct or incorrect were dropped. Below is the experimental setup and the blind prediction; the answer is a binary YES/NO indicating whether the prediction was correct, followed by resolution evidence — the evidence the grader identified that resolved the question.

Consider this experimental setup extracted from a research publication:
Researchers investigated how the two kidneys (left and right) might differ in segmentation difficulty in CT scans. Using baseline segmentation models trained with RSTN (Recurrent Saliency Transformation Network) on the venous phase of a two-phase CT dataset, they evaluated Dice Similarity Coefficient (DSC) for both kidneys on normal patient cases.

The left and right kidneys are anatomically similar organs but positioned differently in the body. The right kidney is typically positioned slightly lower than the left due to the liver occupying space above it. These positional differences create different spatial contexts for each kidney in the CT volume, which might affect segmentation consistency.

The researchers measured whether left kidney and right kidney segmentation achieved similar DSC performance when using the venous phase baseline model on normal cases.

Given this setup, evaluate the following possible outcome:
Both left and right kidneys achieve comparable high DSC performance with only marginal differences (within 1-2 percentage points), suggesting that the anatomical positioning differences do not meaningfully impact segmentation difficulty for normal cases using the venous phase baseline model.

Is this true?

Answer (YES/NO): NO